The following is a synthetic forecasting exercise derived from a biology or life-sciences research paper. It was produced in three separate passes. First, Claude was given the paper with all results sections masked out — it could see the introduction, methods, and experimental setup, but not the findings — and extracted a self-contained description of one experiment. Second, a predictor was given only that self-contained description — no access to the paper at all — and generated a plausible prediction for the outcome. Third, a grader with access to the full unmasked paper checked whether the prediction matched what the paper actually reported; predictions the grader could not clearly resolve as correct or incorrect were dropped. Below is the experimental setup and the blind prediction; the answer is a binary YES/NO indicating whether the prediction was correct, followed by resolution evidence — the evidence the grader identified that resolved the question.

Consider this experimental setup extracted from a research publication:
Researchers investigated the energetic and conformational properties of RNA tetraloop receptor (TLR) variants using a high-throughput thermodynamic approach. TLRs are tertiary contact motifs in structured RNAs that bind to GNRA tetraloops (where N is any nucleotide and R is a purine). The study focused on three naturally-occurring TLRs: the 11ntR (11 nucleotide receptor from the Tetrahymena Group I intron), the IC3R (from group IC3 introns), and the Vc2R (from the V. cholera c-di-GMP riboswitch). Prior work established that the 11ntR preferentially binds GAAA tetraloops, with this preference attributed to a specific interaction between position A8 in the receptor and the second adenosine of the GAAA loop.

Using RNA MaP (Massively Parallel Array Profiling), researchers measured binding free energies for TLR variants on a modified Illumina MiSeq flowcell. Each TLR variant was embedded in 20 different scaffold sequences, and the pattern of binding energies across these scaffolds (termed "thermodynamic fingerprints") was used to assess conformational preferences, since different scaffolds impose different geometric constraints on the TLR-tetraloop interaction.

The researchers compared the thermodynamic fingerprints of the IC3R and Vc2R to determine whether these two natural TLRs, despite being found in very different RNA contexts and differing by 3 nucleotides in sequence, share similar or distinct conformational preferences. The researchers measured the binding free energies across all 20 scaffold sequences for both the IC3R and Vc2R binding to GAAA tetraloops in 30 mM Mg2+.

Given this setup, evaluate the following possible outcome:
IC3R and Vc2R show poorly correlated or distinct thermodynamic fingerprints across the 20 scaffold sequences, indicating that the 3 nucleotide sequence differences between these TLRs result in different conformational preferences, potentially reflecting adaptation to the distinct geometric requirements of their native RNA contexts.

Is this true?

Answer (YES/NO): NO